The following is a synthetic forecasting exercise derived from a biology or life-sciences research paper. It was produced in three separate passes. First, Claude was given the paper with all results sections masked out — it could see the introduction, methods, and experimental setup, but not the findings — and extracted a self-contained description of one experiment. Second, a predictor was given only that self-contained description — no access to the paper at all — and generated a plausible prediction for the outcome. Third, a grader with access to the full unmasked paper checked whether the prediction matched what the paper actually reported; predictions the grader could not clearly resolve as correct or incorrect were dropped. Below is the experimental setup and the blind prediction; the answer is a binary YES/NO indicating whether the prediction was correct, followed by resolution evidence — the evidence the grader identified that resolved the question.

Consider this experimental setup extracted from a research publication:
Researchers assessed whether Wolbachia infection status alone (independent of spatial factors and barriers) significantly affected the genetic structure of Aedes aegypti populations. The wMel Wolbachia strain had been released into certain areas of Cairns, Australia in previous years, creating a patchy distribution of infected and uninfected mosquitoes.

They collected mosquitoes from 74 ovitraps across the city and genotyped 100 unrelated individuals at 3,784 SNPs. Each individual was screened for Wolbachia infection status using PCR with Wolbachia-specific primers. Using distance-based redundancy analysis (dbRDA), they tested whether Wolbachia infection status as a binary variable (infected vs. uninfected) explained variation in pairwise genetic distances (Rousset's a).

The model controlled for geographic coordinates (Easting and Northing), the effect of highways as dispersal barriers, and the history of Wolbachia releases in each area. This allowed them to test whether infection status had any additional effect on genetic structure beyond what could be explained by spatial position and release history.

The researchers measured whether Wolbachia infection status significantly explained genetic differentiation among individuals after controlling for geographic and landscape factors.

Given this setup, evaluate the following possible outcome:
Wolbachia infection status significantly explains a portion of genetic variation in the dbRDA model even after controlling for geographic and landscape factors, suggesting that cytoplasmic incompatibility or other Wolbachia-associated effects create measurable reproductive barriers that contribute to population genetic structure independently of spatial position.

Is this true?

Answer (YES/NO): NO